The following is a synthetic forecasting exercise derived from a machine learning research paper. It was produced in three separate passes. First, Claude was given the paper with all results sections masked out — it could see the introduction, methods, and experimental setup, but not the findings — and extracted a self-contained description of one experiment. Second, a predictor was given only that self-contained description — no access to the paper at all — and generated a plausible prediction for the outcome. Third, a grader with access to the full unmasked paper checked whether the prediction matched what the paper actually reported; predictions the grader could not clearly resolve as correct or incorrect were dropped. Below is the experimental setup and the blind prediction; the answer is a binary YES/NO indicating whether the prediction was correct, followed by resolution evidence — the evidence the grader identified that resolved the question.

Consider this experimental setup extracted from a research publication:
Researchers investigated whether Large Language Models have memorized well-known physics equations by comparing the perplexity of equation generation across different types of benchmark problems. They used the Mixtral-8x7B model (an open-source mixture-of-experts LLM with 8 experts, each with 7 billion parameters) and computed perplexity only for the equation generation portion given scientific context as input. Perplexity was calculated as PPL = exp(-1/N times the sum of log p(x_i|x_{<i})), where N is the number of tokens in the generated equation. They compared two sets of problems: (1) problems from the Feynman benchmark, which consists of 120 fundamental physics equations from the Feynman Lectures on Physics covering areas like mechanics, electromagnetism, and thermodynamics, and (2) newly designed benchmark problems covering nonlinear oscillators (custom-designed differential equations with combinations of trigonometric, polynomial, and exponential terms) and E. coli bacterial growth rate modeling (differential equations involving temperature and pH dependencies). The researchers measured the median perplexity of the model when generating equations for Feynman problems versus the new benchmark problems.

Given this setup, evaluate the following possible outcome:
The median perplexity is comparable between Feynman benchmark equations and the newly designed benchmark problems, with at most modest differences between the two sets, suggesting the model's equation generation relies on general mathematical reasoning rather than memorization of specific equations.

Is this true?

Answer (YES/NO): NO